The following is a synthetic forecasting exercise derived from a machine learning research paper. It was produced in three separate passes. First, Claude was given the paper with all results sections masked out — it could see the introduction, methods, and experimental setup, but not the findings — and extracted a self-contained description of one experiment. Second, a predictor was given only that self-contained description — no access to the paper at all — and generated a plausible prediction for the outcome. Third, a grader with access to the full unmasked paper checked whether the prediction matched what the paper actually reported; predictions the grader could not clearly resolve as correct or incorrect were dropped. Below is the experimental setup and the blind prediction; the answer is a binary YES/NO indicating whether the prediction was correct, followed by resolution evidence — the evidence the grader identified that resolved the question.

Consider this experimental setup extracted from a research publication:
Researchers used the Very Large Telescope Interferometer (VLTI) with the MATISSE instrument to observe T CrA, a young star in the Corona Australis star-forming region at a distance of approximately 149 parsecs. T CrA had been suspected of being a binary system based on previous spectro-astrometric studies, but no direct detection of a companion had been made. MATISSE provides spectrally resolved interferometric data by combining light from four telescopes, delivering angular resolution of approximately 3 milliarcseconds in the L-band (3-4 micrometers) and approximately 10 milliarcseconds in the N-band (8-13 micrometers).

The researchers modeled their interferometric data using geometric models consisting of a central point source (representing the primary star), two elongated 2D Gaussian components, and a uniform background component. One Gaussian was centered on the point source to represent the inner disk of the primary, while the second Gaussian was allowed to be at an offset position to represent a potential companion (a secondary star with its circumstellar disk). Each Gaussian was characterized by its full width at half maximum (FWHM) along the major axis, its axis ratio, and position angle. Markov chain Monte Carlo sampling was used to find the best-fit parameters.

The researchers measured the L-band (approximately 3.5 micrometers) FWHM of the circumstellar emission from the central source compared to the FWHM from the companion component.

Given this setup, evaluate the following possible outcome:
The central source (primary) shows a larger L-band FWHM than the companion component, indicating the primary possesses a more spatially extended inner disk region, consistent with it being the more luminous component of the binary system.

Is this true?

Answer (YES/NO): NO